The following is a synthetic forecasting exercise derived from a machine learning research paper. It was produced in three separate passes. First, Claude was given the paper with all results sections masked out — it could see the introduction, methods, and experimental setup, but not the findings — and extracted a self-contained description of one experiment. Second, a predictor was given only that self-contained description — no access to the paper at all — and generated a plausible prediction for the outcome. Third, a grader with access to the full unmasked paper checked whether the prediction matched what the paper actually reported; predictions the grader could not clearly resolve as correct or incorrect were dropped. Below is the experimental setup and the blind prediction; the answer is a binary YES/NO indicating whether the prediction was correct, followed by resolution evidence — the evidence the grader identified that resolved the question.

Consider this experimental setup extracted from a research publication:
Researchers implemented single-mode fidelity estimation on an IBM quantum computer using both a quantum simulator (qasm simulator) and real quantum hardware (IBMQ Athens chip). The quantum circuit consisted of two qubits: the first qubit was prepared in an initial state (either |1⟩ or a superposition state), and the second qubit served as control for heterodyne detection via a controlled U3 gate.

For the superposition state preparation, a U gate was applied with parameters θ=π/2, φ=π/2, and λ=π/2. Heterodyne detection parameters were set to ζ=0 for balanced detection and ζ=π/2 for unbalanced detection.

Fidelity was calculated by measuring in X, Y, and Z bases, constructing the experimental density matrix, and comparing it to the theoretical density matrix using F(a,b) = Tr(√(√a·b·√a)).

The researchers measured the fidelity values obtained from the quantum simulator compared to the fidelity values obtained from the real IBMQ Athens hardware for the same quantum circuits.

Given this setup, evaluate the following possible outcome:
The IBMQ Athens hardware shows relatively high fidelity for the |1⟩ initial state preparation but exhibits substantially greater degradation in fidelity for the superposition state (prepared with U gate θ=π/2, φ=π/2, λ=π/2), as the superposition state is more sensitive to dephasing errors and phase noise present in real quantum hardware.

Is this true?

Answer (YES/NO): NO